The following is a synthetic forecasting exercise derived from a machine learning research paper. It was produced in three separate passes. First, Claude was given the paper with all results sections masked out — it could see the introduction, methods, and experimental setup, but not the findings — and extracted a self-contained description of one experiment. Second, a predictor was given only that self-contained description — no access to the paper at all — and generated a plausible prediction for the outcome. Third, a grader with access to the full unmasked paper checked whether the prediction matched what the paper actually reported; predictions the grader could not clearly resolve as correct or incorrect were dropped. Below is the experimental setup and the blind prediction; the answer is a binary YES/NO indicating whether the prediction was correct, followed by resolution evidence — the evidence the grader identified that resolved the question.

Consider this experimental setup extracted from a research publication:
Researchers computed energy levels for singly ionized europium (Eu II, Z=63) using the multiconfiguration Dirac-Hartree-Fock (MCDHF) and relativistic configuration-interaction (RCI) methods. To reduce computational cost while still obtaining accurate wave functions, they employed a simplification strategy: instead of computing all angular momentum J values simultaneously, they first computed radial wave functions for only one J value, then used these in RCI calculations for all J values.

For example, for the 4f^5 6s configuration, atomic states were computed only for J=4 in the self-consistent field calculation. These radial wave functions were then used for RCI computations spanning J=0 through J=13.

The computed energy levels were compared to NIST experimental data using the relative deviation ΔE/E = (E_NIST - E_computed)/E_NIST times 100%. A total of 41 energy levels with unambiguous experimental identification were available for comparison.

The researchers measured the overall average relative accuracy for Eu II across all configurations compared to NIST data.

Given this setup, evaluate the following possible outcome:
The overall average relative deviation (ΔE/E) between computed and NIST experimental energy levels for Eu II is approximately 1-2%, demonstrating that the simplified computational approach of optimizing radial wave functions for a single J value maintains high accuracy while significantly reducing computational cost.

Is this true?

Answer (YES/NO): NO